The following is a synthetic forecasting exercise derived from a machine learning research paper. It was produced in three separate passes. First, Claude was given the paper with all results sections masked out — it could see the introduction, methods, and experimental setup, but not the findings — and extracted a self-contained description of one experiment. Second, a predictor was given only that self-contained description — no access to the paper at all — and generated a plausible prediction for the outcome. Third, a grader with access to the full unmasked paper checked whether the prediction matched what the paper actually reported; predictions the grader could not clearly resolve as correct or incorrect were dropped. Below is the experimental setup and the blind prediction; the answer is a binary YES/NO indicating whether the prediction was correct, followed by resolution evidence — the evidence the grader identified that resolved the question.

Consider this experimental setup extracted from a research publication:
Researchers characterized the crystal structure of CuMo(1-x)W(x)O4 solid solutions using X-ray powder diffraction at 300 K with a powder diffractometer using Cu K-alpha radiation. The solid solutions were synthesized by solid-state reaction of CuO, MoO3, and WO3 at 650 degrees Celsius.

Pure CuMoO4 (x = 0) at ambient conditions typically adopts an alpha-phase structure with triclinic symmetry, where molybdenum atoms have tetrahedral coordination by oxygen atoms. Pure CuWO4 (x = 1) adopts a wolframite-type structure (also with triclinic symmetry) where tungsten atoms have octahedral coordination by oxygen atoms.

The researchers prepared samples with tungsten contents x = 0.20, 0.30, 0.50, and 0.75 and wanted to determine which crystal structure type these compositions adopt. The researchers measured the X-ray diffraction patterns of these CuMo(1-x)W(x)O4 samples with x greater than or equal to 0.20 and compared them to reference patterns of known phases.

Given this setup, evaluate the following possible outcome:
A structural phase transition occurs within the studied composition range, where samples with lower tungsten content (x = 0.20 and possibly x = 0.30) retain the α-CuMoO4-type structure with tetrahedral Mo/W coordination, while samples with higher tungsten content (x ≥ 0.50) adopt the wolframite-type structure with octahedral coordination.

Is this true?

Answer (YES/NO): NO